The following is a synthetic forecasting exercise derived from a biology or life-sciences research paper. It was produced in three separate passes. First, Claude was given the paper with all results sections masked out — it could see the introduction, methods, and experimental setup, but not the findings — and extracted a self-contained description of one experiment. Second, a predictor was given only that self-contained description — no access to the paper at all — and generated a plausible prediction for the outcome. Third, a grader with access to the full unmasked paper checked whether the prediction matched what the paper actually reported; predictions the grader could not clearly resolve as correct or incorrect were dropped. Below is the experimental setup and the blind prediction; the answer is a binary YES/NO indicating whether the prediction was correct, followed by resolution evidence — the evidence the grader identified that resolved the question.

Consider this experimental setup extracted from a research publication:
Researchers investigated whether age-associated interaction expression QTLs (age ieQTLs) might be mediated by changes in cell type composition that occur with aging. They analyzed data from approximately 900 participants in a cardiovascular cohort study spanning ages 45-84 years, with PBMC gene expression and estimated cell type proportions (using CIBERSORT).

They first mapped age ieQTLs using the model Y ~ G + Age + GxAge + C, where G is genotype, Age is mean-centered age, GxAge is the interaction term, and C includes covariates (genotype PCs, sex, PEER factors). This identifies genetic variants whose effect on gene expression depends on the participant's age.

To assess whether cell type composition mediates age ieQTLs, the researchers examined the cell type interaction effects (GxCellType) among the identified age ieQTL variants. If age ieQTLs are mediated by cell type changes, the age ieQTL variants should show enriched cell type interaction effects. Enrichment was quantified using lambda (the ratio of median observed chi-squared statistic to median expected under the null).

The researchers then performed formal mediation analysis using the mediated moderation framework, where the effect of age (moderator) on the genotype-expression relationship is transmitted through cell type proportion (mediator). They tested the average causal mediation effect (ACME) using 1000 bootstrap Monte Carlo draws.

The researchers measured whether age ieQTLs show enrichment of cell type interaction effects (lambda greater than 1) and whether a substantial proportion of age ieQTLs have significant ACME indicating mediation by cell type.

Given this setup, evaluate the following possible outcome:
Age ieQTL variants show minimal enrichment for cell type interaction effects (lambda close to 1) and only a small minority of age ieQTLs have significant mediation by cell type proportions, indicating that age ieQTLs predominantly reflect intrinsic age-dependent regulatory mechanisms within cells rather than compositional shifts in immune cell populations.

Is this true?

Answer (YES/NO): NO